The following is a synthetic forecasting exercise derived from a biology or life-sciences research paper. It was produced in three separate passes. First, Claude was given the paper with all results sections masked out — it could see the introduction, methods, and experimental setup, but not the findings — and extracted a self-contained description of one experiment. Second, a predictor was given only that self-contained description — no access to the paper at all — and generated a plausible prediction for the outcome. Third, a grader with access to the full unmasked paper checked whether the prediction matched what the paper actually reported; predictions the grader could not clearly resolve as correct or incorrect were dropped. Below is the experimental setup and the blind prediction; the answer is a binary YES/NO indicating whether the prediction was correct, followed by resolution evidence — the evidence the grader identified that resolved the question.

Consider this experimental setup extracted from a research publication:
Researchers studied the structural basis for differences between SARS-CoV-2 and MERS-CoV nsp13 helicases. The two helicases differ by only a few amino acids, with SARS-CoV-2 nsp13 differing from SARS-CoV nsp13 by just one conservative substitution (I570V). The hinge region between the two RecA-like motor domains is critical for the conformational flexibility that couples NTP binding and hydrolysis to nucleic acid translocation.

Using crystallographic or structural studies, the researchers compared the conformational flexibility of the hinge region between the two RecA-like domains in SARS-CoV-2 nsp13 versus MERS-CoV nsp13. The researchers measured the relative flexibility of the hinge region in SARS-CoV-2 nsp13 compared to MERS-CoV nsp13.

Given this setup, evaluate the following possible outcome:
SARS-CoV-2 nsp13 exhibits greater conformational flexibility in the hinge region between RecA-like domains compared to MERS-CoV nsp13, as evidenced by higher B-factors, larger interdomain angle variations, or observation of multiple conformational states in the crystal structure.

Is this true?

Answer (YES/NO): NO